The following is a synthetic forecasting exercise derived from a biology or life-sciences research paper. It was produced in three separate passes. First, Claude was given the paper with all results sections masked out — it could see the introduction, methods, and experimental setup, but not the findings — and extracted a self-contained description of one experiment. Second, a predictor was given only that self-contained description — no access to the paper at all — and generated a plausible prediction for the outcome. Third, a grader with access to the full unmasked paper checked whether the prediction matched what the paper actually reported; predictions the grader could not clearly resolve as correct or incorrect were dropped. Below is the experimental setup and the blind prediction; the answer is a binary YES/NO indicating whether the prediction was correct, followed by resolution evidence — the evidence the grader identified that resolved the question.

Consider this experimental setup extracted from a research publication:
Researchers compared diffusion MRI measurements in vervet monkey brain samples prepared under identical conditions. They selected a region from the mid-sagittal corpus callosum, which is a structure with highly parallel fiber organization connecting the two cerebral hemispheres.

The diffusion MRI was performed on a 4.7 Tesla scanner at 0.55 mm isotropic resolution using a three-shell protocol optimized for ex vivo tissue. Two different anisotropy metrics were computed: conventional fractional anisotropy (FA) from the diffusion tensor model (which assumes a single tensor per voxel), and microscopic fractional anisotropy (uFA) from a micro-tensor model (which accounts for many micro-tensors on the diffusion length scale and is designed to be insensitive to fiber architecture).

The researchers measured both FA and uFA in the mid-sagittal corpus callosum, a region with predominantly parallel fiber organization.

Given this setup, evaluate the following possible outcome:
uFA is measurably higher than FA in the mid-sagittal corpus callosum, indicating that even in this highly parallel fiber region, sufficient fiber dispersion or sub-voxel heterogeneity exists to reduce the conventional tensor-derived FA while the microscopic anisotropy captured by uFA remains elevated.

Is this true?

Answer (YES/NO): YES